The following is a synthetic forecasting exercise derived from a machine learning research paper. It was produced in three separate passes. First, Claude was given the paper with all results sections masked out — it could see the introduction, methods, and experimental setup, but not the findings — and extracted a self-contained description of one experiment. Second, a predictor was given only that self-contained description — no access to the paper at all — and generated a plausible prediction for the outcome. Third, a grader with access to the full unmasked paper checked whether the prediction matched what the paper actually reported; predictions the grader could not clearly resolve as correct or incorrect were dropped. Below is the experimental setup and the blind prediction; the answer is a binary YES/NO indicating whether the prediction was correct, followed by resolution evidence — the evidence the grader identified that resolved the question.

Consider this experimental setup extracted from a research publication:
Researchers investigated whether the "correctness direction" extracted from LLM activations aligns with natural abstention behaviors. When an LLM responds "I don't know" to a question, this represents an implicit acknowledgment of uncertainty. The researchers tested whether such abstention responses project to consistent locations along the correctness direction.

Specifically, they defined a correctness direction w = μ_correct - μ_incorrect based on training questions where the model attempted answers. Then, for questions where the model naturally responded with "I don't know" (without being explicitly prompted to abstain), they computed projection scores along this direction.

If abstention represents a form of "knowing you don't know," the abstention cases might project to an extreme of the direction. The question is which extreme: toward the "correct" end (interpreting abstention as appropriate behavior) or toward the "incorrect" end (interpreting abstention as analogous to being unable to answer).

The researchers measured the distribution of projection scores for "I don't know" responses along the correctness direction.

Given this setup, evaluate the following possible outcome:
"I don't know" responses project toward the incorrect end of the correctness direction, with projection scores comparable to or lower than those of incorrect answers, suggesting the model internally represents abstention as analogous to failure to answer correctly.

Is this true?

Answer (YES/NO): YES